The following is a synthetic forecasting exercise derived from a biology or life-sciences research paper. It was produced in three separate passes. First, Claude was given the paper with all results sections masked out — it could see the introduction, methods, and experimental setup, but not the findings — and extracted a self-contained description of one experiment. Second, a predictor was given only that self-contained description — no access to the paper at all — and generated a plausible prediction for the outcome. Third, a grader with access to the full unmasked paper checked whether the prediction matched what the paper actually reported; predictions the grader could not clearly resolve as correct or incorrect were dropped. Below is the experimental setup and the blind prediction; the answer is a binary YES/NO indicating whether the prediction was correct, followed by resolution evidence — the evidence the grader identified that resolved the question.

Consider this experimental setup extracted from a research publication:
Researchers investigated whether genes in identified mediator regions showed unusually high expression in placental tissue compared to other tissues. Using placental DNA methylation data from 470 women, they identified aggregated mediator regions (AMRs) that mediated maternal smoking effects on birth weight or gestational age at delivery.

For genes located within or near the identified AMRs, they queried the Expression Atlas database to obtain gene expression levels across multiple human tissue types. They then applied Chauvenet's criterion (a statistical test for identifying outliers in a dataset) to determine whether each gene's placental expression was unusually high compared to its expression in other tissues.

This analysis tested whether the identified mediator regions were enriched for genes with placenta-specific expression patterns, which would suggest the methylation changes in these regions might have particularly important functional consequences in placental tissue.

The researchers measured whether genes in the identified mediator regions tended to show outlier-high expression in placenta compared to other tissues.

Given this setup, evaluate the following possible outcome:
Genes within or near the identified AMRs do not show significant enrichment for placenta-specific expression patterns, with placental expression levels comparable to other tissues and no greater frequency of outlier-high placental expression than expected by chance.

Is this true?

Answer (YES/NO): NO